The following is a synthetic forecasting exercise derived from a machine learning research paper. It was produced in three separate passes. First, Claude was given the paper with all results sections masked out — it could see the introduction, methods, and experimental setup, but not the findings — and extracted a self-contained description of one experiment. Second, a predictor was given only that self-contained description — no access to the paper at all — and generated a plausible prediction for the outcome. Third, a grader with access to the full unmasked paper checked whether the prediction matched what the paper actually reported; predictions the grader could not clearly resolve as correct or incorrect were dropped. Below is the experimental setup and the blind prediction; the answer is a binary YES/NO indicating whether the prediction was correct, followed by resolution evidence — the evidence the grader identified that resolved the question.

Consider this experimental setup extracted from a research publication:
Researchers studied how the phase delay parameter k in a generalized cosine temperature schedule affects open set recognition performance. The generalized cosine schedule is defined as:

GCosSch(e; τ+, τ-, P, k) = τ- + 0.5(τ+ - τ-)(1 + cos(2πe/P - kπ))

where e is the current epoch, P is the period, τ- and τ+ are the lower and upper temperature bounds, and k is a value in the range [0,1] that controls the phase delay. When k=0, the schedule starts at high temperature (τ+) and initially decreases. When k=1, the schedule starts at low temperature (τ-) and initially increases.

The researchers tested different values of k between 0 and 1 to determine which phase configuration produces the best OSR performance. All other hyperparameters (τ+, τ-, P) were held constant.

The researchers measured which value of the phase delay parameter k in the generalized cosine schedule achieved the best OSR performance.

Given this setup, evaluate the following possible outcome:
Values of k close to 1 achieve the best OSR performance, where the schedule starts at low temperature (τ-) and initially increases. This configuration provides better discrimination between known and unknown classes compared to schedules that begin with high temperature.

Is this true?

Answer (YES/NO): YES